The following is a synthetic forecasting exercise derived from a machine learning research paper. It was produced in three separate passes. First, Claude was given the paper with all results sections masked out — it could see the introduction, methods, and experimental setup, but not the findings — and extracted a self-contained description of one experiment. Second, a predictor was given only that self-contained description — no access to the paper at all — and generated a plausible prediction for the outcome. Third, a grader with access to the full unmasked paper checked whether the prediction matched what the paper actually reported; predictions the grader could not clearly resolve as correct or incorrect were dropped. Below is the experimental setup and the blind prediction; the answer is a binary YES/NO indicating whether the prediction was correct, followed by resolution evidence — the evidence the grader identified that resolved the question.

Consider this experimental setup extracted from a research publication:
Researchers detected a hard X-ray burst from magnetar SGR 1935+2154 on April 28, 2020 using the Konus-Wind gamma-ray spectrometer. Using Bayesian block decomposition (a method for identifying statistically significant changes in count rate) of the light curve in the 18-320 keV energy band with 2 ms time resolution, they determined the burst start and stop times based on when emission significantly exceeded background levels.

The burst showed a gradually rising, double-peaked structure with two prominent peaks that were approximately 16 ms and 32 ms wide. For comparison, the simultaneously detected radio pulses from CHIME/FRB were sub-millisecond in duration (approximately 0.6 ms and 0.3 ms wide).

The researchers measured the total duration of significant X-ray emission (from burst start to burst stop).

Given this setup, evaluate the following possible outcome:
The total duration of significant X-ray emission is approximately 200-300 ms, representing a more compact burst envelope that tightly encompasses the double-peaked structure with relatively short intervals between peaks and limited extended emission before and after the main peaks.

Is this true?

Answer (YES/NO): NO